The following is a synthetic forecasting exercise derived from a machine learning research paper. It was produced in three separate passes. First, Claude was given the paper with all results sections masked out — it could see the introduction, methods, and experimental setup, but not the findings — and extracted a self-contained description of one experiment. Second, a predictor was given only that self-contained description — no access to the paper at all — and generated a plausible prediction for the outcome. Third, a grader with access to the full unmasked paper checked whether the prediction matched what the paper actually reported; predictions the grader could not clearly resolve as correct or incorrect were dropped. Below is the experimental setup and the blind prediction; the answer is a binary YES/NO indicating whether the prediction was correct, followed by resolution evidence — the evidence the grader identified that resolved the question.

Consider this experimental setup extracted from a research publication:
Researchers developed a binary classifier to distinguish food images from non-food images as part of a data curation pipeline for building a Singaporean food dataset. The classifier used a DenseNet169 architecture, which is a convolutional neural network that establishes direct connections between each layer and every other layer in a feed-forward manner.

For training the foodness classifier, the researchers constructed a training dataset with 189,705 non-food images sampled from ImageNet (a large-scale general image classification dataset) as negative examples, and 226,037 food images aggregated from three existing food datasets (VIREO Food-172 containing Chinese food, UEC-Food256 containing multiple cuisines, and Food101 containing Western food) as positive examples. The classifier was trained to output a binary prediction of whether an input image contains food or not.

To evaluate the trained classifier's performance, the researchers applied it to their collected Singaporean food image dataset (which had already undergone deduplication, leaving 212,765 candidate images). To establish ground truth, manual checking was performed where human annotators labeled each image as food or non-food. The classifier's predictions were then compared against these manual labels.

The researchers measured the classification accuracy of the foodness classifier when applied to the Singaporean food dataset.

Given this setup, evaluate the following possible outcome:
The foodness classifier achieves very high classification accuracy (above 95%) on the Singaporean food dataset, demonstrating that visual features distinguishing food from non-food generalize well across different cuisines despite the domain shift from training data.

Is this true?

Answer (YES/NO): NO